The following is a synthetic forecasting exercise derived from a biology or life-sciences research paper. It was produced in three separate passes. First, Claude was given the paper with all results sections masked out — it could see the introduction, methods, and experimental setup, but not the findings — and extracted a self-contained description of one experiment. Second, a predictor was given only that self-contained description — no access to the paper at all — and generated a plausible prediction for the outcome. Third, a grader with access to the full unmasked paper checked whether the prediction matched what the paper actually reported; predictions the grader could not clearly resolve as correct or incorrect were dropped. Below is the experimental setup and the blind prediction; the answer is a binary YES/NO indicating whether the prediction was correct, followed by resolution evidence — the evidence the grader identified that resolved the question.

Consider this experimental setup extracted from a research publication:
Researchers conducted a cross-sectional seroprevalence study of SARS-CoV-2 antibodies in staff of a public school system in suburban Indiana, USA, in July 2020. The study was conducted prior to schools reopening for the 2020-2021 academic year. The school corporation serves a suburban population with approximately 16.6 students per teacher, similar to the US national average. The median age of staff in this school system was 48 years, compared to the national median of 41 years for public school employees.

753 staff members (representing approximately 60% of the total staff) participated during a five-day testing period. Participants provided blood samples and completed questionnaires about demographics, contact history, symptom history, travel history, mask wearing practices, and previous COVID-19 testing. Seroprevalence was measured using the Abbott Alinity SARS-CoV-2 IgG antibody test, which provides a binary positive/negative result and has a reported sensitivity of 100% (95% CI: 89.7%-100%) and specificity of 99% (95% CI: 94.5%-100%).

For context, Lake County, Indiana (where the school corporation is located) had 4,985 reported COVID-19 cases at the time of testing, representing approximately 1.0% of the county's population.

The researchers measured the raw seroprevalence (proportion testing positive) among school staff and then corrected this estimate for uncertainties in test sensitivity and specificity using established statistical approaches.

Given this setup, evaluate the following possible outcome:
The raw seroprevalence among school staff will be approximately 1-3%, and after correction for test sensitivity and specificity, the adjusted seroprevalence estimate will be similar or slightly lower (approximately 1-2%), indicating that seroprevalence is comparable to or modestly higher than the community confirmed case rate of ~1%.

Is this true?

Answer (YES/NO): YES